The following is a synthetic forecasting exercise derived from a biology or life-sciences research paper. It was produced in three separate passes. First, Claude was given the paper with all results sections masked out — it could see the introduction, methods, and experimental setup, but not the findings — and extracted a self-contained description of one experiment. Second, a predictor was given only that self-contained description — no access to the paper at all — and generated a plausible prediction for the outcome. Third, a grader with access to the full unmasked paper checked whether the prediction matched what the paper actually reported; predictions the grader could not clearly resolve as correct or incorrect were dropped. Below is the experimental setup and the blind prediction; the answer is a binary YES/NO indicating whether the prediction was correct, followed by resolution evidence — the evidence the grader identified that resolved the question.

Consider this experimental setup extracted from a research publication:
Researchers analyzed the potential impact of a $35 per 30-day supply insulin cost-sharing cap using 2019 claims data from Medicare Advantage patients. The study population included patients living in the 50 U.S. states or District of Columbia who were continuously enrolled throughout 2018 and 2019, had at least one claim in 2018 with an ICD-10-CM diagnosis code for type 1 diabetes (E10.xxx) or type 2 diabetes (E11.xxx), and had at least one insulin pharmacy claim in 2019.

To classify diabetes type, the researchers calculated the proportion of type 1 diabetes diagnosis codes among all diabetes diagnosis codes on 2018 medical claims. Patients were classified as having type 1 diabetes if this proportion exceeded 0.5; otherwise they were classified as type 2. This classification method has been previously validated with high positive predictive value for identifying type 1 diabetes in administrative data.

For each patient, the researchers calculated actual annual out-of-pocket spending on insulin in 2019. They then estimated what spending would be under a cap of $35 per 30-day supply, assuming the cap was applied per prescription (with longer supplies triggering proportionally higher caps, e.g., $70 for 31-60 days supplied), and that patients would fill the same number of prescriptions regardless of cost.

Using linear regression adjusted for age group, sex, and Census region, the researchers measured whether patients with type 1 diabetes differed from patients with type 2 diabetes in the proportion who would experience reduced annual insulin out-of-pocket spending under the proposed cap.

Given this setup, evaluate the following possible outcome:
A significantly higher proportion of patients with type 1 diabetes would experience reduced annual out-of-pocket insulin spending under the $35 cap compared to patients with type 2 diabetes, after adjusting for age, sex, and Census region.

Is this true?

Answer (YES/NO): YES